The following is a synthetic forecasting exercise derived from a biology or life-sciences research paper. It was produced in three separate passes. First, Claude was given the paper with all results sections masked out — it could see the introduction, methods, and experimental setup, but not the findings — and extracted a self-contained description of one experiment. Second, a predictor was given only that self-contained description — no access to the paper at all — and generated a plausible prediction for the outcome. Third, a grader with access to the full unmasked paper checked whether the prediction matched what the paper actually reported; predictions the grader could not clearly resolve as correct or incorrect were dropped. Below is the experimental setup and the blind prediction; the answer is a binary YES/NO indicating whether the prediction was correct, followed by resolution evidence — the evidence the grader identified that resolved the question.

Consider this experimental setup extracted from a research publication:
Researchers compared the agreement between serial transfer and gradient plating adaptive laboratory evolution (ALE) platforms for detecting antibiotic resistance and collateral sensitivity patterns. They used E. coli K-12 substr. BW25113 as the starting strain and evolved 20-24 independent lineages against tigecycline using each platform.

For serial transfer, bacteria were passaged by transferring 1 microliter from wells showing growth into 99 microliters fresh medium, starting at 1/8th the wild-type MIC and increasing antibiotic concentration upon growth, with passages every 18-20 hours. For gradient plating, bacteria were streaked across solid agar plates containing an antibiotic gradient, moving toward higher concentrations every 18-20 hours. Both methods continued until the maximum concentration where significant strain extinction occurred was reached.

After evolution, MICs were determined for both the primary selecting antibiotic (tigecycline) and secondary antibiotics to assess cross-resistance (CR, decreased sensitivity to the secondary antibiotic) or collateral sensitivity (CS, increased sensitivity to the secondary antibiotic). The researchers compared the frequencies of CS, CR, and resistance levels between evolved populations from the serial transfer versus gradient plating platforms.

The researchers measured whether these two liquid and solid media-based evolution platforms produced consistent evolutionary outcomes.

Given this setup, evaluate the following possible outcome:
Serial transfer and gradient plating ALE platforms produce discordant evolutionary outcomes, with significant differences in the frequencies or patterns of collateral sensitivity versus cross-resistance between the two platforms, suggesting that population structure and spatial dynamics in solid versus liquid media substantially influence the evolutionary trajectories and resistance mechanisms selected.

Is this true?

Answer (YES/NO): NO